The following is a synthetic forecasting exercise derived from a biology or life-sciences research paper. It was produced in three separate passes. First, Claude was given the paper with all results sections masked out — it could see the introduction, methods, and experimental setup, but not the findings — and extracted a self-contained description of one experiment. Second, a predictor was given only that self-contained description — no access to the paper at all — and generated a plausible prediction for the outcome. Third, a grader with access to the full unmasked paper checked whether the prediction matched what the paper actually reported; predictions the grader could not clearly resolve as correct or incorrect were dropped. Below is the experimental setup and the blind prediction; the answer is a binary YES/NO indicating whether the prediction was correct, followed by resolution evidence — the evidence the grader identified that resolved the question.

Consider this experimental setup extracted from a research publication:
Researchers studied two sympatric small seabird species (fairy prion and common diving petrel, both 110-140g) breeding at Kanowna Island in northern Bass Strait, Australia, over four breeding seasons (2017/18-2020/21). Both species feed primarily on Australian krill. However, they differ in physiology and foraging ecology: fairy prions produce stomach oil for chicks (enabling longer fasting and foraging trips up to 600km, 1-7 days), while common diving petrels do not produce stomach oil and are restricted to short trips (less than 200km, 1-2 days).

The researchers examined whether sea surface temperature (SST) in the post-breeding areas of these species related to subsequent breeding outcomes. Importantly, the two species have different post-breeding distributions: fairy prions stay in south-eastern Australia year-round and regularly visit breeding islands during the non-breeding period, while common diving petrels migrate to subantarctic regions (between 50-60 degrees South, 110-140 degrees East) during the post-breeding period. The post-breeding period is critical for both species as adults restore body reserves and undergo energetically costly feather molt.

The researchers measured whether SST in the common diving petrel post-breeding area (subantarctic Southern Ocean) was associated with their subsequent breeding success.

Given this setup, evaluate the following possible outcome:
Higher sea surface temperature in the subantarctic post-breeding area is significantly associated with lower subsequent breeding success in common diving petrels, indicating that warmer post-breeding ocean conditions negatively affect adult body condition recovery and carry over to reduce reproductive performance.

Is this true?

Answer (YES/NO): NO